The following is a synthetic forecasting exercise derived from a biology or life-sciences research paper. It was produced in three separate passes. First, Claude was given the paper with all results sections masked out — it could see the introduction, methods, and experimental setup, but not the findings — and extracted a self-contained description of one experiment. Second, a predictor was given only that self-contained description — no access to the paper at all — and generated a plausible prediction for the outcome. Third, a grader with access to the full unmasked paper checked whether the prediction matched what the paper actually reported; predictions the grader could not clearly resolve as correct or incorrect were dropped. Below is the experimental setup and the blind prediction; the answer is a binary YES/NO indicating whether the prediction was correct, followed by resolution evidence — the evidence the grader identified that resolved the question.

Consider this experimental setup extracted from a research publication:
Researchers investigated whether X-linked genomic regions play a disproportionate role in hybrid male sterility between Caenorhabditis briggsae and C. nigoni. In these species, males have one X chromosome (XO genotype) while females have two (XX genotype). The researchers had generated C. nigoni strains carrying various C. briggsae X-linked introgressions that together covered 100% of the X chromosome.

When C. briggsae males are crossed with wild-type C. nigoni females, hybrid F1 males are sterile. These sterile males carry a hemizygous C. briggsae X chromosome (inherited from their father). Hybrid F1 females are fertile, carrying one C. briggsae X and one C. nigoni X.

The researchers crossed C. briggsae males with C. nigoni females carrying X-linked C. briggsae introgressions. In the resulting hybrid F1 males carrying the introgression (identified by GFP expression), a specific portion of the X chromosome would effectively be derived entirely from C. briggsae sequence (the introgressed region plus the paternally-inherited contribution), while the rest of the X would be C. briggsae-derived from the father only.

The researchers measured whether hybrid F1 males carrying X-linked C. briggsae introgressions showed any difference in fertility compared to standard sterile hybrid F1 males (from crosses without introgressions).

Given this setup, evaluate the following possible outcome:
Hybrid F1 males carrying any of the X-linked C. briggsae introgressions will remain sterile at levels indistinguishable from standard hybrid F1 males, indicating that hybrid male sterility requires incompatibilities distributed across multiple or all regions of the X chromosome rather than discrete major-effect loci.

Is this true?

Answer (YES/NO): NO